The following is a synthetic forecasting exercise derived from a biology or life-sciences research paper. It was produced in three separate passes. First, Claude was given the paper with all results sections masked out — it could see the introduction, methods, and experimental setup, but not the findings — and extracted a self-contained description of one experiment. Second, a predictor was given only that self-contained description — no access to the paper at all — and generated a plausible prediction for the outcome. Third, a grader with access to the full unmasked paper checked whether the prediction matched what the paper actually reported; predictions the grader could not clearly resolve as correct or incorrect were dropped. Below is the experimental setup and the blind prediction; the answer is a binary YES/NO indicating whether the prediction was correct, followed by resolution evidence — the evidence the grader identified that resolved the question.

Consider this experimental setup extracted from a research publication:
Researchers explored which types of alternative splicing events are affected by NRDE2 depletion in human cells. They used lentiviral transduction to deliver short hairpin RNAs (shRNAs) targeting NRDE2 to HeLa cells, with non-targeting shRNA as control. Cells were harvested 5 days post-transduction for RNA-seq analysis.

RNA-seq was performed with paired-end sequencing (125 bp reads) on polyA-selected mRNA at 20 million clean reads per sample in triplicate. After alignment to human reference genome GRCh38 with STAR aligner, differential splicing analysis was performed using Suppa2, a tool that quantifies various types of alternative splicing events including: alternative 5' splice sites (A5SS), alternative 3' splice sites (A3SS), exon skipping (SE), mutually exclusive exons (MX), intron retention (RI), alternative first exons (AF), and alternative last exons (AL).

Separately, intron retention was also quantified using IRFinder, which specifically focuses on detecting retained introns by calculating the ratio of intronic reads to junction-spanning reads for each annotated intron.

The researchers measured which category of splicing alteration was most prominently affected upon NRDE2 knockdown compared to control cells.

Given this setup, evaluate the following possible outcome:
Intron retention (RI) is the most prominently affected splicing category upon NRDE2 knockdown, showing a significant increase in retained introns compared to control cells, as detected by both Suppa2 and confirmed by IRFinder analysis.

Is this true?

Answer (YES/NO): YES